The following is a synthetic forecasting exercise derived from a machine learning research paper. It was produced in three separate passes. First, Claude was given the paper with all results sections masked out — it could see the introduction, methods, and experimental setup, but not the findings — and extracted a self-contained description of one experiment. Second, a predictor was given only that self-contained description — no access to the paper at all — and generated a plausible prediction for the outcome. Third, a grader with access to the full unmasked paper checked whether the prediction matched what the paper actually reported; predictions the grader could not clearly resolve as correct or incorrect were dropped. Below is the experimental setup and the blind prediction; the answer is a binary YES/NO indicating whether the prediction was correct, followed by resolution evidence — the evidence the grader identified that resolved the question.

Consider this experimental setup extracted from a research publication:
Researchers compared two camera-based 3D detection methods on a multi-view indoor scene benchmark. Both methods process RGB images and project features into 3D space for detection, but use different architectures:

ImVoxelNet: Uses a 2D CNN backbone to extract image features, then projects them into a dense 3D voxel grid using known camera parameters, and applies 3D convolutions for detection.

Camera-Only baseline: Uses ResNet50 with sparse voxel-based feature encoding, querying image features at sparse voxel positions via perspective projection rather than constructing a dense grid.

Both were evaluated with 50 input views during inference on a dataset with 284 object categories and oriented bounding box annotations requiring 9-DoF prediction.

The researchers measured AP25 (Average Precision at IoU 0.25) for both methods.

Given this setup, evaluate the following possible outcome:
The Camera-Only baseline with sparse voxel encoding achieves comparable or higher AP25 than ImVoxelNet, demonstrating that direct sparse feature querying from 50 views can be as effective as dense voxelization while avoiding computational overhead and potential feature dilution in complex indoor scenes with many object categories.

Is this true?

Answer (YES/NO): YES